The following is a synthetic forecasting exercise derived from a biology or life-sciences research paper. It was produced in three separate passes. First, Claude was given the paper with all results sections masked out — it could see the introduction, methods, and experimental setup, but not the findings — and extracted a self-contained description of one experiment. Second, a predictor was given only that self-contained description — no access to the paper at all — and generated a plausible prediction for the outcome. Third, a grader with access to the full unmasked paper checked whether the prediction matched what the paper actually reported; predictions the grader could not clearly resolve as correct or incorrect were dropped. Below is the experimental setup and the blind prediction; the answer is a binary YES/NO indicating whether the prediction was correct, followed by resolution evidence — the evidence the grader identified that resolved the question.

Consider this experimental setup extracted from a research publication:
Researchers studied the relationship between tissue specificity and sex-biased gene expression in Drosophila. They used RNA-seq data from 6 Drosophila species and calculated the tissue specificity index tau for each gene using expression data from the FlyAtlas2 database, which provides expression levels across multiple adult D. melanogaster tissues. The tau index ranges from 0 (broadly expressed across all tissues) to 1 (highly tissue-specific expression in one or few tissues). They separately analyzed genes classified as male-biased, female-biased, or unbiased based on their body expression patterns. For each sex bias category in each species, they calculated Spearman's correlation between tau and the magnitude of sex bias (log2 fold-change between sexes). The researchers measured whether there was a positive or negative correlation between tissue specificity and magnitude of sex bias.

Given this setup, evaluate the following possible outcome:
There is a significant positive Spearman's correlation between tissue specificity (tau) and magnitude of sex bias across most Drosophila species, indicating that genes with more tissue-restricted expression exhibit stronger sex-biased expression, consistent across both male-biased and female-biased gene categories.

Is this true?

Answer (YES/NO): YES